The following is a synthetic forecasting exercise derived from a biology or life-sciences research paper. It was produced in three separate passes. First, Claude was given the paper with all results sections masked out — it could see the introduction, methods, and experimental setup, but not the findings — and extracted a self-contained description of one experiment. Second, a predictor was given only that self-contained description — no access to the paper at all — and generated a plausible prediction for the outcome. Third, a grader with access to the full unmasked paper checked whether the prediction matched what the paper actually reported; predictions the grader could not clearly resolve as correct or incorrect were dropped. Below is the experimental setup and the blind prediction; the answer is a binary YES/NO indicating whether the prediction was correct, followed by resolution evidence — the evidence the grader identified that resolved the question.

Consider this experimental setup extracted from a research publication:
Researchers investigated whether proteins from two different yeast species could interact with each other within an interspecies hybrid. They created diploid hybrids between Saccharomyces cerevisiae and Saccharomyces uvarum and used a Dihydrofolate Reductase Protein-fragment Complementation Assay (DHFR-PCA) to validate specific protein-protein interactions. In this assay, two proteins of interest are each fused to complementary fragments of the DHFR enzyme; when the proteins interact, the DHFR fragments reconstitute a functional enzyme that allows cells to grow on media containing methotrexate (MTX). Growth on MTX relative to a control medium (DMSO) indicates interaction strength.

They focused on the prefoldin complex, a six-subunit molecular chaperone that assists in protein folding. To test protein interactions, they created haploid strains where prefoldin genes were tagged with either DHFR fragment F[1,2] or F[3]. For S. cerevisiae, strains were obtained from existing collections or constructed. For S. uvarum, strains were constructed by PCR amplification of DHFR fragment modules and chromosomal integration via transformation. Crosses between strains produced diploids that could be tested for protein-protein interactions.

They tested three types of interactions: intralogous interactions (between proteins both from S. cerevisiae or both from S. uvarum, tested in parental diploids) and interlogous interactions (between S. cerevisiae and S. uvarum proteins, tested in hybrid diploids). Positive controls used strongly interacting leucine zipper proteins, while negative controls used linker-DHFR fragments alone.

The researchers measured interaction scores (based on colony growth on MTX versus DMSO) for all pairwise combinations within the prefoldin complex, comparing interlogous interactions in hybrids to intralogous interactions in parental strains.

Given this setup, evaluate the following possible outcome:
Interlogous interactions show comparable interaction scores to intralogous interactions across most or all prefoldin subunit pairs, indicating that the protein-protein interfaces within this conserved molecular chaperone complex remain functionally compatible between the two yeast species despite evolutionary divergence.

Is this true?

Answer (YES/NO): YES